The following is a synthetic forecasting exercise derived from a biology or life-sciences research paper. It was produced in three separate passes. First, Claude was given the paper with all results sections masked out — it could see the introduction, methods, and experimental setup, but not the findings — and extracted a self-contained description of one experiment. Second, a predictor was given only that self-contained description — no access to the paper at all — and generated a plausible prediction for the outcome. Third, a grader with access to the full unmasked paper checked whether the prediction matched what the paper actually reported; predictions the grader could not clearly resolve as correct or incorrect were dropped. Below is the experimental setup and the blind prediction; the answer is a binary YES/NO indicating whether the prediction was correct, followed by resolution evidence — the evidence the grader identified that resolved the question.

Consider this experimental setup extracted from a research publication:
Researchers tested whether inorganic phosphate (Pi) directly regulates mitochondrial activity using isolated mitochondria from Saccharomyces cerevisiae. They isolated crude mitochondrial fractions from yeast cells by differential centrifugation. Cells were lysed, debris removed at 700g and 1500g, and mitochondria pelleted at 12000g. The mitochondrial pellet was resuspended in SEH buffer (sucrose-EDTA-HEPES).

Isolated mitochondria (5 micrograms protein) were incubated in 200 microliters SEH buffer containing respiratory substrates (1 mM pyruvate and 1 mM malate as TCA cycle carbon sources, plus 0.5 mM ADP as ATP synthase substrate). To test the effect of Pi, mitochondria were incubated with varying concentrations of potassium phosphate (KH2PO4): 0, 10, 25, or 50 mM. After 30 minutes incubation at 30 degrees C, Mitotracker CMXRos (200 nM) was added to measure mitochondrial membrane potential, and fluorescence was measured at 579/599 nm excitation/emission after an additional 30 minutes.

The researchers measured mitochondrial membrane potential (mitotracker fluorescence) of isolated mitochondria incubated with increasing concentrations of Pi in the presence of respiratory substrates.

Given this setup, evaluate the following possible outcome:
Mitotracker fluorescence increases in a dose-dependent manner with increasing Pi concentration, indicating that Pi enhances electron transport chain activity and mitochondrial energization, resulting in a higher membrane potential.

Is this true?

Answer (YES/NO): YES